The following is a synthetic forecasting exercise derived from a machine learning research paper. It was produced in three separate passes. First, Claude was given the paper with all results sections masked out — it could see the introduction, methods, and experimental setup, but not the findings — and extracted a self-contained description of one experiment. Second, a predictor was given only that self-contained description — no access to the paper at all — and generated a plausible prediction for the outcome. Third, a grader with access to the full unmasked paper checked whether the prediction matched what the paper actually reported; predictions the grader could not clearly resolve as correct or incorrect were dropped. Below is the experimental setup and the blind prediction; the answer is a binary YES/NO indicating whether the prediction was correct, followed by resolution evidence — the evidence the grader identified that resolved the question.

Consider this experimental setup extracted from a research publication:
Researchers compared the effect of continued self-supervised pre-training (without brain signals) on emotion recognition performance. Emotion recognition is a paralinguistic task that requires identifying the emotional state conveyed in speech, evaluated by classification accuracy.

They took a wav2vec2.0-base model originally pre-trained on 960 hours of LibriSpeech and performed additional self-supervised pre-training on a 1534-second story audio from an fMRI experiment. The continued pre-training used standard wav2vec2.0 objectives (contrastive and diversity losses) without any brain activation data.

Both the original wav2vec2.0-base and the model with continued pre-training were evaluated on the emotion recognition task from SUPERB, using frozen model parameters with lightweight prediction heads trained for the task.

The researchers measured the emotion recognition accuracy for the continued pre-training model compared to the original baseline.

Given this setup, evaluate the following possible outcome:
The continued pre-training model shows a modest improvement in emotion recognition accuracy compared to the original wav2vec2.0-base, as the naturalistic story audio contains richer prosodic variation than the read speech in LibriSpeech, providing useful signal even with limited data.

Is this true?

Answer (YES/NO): NO